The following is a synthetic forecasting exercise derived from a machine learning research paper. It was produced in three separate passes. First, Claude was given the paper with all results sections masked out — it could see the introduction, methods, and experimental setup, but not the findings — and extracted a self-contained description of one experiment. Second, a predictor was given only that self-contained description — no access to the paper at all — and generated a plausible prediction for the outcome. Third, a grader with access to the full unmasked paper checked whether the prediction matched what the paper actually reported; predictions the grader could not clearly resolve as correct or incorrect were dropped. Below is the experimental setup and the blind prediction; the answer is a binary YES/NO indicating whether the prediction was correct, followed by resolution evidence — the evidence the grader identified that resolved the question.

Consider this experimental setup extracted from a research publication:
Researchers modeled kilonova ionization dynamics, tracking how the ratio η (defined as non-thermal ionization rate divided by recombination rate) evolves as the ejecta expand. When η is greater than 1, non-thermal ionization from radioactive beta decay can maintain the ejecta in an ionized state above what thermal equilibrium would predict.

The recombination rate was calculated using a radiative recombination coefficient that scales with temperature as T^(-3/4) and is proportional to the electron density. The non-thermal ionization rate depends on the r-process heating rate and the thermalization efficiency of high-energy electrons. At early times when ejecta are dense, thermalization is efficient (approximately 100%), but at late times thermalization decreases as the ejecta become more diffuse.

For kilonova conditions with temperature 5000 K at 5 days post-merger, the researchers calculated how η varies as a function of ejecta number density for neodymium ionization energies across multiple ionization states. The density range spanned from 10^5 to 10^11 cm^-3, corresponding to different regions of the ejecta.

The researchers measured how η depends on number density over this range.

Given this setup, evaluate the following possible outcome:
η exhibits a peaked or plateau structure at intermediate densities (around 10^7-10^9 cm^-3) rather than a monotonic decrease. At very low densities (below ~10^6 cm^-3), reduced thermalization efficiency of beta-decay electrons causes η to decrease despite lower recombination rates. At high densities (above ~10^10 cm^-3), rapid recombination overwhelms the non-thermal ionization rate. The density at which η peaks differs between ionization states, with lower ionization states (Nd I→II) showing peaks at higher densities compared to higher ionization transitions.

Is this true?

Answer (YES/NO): NO